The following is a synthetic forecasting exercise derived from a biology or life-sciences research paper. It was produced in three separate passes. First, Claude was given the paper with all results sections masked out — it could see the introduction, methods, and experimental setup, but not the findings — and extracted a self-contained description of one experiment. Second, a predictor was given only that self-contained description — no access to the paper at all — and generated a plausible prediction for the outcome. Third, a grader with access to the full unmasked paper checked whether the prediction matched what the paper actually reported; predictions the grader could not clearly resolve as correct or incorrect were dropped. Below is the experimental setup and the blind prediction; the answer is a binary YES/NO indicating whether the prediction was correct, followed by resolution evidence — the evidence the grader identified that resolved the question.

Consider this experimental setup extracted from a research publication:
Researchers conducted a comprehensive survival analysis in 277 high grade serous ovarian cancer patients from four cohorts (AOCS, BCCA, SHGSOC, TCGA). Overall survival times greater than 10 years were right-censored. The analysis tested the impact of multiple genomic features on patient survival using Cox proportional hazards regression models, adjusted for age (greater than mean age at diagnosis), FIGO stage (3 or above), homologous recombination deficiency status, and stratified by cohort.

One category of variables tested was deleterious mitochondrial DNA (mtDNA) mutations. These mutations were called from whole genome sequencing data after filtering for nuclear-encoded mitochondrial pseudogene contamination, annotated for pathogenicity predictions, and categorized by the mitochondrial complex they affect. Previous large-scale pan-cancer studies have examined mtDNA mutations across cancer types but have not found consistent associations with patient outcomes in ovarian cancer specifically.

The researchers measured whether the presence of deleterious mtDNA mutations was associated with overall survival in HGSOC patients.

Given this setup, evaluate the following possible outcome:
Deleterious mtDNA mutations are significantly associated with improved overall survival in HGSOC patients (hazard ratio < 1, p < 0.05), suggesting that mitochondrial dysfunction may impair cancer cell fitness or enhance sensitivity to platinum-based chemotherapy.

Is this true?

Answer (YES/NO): NO